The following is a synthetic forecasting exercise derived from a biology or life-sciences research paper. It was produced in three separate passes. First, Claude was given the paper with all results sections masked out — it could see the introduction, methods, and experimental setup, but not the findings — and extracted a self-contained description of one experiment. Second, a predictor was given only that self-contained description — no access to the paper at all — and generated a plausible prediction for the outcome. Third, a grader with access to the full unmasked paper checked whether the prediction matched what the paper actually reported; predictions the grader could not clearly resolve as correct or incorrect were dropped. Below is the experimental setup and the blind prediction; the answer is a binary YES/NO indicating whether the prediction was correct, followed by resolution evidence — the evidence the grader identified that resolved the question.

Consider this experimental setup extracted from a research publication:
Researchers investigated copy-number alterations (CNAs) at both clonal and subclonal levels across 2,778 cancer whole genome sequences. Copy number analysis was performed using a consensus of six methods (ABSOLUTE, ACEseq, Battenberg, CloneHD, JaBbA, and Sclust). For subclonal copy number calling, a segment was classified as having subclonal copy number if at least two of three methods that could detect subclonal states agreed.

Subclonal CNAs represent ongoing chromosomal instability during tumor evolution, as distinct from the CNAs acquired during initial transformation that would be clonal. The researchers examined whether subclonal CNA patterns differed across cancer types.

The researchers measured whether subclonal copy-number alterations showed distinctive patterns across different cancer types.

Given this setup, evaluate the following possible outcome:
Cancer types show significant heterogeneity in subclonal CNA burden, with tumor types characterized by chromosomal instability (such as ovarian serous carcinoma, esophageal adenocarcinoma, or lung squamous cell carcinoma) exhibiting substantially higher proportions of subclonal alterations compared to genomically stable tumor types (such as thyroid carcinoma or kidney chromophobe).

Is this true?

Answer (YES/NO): NO